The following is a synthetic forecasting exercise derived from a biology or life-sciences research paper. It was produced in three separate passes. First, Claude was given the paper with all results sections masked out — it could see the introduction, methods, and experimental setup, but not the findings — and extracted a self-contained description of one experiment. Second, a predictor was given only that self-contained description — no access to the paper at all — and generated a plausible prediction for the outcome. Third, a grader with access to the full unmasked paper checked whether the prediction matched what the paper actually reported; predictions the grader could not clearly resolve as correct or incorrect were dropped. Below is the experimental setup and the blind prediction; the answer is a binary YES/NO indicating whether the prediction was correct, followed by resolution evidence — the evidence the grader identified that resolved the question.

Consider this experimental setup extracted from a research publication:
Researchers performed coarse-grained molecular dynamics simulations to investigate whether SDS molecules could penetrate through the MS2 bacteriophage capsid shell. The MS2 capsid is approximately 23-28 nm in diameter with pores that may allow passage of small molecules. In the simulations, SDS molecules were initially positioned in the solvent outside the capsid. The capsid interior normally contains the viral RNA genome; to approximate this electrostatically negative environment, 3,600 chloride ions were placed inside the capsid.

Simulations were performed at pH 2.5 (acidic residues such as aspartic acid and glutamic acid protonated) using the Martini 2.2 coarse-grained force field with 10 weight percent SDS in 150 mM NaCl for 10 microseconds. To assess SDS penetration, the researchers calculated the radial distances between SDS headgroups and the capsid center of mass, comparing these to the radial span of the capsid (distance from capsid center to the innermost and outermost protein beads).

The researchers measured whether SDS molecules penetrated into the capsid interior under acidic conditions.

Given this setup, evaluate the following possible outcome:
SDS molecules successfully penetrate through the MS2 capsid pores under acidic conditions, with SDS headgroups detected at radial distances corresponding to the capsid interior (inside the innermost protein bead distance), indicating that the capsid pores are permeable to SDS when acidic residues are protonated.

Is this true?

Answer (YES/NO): NO